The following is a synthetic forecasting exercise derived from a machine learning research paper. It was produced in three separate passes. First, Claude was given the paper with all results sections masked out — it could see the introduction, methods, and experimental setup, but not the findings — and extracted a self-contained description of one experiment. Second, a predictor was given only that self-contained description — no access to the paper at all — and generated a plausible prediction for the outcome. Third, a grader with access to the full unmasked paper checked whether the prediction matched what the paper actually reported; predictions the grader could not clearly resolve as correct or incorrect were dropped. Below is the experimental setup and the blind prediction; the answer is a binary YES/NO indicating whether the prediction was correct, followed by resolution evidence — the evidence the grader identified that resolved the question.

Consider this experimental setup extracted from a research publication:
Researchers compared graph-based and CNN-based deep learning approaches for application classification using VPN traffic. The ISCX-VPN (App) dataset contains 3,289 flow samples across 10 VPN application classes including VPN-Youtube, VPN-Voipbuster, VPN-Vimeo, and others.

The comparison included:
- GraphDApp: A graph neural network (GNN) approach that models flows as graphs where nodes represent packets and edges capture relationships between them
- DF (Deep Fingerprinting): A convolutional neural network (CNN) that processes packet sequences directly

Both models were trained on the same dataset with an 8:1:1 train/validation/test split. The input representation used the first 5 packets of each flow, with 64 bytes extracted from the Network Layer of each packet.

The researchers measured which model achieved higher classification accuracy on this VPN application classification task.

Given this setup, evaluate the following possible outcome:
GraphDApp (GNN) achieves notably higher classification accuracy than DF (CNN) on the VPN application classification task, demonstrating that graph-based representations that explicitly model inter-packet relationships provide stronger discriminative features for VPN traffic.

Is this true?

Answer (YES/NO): YES